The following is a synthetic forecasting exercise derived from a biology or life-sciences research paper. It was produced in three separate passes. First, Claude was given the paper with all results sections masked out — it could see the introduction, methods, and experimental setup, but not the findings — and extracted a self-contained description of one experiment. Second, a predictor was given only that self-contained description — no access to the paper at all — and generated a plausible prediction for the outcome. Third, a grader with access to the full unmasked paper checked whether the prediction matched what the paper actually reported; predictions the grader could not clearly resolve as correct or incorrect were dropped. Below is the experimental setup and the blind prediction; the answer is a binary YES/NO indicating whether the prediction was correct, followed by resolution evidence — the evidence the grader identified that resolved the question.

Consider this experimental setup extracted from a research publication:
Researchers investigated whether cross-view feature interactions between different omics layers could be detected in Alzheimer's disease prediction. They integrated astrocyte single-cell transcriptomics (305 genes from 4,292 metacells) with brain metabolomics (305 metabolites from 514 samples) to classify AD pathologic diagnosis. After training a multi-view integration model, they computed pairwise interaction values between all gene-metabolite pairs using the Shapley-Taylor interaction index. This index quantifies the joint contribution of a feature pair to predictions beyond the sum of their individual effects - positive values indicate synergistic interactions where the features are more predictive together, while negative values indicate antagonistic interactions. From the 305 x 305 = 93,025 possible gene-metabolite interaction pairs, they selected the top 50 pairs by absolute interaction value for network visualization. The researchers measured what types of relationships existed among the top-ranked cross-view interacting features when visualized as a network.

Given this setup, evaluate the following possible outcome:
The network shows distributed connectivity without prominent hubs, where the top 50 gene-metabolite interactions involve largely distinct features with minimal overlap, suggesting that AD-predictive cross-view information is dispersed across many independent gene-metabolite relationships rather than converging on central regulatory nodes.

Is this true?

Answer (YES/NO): NO